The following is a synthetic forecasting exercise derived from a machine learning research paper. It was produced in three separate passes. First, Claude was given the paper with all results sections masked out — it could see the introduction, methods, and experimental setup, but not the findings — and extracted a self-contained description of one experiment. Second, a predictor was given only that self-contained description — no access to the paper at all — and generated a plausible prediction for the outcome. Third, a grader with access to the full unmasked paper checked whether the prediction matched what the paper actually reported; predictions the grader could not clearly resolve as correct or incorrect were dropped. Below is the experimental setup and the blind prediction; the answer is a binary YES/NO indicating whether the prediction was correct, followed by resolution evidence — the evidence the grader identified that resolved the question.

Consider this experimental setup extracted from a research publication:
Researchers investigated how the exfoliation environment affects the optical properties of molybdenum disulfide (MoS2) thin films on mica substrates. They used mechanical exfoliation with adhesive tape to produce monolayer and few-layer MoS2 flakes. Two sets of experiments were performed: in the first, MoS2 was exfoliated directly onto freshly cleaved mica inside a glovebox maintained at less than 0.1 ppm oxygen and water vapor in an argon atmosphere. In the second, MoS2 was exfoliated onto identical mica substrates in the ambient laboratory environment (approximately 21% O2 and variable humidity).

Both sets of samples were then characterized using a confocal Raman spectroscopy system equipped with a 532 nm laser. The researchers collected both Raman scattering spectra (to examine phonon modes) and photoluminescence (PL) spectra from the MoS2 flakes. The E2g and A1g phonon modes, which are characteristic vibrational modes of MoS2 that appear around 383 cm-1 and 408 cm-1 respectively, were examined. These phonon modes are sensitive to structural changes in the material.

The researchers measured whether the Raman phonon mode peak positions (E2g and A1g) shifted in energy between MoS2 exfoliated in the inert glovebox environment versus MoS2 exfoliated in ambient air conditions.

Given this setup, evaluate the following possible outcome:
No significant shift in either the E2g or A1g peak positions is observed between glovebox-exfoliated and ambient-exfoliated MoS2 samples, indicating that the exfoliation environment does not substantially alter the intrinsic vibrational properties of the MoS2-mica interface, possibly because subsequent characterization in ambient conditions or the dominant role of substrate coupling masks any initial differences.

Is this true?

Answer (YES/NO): YES